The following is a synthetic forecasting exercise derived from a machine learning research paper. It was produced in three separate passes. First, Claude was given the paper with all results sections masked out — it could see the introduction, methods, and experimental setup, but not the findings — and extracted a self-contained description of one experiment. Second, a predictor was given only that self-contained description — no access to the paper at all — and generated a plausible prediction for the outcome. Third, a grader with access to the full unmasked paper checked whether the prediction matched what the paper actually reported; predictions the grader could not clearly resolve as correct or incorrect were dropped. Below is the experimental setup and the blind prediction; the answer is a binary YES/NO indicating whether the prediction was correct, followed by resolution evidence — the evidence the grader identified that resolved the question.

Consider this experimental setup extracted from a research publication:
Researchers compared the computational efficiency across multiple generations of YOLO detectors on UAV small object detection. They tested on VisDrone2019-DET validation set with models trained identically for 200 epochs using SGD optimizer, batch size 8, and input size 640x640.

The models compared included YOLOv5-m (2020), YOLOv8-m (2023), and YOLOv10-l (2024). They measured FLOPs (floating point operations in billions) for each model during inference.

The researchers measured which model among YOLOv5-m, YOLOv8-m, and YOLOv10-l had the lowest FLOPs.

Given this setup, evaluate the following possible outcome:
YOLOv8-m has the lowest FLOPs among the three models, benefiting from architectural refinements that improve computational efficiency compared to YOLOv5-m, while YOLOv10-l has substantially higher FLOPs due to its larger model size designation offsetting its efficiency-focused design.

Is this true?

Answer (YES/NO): NO